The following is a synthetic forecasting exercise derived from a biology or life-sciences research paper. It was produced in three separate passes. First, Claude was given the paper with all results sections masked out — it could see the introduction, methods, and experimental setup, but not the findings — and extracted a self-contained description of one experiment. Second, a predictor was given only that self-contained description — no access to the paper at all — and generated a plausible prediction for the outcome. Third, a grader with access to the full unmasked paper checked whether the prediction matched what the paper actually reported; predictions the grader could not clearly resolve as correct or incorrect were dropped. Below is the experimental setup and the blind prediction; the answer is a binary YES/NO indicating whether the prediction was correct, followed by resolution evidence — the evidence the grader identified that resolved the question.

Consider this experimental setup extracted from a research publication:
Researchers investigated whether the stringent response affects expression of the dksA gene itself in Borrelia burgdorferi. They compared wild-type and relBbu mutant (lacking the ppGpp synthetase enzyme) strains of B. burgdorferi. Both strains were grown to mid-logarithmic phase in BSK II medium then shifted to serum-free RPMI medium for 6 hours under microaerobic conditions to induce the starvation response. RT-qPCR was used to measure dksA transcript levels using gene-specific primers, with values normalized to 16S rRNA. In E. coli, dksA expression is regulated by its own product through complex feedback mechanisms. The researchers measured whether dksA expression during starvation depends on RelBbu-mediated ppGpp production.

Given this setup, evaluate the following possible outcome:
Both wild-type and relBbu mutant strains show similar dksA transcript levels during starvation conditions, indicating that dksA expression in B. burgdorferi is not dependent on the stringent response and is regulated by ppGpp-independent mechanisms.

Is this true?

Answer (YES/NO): NO